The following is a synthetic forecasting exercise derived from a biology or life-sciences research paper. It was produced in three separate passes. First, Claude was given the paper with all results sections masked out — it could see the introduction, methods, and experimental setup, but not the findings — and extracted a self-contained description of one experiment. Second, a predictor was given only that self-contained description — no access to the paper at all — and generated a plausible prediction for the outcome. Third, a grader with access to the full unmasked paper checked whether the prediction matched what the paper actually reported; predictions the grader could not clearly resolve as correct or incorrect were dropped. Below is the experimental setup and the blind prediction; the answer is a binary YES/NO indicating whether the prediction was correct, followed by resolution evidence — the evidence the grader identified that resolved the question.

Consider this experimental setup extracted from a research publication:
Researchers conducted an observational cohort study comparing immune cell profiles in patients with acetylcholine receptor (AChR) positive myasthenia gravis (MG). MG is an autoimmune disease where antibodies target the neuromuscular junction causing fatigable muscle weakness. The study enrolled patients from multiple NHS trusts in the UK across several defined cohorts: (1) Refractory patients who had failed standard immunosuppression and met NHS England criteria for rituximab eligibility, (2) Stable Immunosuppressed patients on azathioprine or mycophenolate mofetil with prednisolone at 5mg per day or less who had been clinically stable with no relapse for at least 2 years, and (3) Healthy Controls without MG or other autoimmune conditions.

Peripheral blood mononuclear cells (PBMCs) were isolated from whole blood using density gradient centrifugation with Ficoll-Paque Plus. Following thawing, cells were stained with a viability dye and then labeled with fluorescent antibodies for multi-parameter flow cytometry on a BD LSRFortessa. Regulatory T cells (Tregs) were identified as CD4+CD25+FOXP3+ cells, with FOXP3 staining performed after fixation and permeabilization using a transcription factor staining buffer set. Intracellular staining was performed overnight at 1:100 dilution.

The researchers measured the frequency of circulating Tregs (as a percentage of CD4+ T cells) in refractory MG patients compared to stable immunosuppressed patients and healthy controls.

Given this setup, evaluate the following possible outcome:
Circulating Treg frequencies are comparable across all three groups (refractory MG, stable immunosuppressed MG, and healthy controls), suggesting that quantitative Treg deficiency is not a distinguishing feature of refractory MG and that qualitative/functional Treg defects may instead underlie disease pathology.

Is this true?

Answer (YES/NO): NO